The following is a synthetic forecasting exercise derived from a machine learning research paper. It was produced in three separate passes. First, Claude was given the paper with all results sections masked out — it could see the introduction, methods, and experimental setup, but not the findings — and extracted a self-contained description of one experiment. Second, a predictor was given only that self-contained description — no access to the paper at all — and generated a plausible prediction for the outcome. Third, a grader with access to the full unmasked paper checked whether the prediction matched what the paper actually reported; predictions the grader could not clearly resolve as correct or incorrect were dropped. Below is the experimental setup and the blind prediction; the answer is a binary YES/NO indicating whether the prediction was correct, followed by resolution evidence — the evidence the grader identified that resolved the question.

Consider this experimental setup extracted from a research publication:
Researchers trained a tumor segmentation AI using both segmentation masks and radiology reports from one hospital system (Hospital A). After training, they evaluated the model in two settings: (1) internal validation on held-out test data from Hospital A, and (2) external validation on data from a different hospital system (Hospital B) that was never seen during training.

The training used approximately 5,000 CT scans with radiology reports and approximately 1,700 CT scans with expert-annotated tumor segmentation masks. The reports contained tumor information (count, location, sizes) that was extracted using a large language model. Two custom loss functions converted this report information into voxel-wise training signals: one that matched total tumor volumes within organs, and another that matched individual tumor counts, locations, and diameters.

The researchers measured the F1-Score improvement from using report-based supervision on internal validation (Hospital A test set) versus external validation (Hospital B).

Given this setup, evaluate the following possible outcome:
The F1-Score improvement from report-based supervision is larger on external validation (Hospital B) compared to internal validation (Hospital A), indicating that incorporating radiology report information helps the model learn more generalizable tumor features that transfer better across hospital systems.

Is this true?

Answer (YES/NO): NO